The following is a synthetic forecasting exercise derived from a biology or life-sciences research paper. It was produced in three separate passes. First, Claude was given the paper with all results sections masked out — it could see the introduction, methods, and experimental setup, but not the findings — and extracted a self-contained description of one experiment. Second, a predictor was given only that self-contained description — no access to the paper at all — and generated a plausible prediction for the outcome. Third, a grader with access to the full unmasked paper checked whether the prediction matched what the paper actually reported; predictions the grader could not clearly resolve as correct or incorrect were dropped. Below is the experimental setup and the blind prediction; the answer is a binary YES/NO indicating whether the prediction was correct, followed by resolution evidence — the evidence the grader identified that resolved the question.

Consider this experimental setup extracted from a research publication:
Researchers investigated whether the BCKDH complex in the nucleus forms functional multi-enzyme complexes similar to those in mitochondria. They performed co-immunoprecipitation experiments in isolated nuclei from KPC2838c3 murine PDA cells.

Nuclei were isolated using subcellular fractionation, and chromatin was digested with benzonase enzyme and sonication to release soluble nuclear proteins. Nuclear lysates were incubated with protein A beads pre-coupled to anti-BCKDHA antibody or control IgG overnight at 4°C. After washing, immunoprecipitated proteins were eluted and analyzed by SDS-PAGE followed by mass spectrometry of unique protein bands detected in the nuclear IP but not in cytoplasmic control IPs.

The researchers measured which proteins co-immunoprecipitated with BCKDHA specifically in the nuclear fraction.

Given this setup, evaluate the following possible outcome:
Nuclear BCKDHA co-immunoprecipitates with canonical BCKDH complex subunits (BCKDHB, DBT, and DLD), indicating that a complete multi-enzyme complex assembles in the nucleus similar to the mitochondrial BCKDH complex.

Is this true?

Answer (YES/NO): NO